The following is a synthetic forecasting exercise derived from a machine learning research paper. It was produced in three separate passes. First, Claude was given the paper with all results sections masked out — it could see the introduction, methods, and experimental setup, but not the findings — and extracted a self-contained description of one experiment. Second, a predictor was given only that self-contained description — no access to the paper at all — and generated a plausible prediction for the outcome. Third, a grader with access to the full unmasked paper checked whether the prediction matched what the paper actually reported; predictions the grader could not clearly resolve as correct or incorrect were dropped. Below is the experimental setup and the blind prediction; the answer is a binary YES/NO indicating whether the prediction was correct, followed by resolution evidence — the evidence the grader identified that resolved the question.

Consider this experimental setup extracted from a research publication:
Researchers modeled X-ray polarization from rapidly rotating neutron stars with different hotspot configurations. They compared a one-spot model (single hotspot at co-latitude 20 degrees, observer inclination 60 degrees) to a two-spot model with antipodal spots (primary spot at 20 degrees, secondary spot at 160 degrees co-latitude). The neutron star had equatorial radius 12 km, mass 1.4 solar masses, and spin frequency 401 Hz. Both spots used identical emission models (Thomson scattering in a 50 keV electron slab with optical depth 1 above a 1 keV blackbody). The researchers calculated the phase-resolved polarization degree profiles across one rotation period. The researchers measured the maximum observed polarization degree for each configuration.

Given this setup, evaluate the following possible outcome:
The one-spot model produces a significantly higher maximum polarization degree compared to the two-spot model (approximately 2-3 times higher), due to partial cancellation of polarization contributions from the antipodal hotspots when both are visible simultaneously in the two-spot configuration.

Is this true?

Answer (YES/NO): NO